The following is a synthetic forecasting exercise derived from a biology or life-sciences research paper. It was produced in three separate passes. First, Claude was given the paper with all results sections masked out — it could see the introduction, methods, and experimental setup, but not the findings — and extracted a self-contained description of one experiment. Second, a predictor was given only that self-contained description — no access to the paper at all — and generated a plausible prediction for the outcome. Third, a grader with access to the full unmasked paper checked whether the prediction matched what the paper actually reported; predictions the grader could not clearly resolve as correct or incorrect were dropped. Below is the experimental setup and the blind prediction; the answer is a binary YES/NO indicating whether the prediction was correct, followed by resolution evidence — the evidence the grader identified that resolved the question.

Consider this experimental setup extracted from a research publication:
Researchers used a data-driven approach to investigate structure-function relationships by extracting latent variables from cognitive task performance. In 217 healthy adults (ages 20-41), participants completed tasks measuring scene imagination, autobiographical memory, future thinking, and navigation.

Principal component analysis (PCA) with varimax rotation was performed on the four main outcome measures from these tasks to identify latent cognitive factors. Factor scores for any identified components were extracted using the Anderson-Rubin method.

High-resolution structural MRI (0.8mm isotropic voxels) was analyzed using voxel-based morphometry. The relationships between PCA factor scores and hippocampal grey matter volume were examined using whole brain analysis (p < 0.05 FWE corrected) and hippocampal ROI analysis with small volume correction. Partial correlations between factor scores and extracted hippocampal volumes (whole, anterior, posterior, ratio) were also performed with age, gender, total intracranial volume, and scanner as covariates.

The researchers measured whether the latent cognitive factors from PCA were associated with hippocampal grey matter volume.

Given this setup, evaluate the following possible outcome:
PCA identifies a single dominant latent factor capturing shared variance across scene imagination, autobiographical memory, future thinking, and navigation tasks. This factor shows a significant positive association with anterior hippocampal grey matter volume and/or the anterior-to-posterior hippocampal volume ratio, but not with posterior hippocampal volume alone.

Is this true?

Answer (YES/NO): NO